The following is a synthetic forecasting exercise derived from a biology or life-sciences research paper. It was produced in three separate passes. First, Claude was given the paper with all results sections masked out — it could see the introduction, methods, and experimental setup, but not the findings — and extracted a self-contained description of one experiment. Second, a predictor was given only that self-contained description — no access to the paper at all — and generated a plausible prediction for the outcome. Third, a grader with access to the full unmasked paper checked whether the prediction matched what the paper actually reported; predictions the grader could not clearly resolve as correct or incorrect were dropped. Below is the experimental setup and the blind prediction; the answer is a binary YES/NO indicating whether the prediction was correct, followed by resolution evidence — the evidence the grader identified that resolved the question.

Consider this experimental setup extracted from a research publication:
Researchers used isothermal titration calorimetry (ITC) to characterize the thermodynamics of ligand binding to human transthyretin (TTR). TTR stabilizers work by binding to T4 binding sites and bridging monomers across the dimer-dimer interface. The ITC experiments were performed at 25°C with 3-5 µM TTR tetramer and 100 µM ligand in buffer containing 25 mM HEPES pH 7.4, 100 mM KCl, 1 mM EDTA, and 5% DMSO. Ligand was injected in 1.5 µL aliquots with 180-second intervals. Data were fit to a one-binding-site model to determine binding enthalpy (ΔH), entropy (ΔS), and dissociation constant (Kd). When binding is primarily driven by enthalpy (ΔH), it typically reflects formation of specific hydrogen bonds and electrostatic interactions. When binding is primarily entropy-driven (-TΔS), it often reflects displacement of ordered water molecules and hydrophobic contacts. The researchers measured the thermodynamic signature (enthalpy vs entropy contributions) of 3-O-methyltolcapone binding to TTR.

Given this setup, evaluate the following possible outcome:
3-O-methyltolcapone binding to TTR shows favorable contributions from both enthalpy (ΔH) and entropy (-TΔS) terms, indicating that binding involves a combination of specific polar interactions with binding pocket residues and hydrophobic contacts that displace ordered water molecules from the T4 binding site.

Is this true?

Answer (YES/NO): YES